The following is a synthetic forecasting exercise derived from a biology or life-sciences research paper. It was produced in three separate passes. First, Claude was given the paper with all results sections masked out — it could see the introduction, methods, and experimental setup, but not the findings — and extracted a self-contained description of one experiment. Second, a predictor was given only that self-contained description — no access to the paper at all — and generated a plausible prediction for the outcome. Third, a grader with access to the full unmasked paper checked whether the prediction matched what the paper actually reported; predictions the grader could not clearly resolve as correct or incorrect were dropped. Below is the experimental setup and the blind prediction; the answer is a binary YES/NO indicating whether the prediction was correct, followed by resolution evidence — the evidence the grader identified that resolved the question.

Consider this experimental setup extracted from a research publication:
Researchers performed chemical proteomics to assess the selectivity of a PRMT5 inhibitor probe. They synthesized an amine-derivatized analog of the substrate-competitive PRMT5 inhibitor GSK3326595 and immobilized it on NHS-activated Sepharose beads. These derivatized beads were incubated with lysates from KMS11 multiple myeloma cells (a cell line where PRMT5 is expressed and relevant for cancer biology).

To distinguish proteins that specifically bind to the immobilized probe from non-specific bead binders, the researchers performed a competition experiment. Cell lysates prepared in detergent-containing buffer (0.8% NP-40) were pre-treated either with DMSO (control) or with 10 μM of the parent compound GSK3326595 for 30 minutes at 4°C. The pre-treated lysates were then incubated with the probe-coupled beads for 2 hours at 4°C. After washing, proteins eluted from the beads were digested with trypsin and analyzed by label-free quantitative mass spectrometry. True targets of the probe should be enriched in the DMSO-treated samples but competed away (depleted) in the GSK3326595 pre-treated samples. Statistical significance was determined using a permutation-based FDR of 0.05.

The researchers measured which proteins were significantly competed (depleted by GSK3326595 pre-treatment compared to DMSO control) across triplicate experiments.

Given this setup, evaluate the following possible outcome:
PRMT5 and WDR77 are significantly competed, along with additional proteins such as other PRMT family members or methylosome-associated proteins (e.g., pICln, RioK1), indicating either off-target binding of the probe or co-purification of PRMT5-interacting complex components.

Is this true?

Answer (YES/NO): YES